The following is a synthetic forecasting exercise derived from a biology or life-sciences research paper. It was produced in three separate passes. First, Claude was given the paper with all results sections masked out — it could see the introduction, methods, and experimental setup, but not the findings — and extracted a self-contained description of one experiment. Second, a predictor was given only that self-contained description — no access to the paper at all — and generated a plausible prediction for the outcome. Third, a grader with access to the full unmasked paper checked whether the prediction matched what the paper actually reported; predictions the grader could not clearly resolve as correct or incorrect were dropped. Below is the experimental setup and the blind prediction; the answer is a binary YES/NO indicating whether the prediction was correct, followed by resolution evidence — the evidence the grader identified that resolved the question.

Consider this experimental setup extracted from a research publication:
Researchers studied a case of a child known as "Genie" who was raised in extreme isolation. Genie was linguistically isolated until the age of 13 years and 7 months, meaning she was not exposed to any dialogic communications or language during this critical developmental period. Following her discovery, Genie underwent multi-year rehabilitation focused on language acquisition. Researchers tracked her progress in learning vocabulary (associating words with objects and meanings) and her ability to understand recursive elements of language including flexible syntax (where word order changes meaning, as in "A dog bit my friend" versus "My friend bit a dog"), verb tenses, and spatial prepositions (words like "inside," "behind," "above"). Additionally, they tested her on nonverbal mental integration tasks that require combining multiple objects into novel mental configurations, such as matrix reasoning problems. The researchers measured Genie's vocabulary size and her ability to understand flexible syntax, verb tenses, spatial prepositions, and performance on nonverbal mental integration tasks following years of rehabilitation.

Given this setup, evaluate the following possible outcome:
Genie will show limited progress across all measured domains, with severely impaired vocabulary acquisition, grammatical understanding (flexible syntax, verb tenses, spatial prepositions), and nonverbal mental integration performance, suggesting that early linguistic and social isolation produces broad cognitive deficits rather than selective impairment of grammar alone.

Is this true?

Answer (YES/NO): NO